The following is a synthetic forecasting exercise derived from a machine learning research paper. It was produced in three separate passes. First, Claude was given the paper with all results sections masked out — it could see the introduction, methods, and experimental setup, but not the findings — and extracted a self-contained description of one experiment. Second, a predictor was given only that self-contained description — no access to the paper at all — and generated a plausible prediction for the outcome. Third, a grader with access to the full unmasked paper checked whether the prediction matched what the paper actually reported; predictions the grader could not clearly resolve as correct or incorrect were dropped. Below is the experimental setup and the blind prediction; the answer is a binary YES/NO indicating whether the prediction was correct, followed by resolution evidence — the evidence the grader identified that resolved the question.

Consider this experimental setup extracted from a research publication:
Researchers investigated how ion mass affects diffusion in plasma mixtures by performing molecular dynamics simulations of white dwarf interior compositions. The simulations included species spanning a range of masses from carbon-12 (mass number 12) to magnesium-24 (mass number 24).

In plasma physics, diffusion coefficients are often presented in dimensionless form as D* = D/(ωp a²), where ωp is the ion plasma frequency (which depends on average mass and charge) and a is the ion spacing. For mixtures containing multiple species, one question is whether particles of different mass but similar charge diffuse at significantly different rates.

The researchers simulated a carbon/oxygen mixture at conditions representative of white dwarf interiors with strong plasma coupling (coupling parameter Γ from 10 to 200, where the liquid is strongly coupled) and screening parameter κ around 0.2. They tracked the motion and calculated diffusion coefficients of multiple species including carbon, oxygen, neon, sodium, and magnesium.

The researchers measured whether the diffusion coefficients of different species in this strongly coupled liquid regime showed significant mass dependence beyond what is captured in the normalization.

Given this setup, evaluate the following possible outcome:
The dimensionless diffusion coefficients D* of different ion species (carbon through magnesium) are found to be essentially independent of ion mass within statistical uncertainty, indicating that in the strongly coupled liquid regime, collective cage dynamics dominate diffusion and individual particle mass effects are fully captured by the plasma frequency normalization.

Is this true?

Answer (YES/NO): YES